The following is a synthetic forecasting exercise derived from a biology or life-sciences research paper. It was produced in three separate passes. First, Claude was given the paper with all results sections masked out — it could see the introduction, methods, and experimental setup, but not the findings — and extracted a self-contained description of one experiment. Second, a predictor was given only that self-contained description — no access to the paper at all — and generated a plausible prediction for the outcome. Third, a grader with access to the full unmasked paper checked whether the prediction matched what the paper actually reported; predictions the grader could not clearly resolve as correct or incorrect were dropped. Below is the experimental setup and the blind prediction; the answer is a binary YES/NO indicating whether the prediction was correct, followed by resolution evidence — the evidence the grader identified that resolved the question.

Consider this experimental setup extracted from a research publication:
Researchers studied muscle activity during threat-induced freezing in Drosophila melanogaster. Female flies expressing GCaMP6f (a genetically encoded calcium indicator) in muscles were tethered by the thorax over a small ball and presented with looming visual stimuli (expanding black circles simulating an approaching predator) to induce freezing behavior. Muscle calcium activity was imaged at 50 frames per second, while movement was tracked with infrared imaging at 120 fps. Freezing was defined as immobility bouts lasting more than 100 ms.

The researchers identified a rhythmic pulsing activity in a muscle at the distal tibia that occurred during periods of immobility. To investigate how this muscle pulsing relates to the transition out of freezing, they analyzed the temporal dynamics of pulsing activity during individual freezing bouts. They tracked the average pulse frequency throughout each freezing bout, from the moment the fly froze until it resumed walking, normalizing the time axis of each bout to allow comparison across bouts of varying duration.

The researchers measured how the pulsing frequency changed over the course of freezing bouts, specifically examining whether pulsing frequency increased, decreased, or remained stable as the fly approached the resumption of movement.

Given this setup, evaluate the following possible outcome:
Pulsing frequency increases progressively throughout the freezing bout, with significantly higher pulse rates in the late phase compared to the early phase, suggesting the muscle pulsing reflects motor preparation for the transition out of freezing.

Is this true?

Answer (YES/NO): YES